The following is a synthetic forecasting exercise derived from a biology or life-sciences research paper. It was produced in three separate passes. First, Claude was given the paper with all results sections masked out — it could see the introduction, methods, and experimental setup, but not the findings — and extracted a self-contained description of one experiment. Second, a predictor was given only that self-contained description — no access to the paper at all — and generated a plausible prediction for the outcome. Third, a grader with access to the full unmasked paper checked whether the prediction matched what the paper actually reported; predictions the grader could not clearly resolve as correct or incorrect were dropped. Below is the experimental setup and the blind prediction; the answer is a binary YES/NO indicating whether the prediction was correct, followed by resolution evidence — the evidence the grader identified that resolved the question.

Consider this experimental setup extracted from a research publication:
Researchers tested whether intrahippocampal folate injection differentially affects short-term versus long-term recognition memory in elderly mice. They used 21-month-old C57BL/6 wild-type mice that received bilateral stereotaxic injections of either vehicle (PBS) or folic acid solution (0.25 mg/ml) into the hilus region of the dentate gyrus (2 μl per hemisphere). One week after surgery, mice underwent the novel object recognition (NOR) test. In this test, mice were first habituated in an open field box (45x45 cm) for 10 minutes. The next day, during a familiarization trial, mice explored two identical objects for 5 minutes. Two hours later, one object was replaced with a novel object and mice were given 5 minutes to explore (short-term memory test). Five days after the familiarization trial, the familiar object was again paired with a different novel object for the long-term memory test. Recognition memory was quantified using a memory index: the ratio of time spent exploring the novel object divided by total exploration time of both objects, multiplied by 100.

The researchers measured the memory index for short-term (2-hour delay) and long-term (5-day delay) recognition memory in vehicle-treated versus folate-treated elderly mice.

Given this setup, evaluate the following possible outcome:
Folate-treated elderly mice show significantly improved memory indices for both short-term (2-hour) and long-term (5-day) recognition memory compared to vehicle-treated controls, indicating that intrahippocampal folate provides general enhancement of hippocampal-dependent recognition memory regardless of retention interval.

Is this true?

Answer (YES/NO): NO